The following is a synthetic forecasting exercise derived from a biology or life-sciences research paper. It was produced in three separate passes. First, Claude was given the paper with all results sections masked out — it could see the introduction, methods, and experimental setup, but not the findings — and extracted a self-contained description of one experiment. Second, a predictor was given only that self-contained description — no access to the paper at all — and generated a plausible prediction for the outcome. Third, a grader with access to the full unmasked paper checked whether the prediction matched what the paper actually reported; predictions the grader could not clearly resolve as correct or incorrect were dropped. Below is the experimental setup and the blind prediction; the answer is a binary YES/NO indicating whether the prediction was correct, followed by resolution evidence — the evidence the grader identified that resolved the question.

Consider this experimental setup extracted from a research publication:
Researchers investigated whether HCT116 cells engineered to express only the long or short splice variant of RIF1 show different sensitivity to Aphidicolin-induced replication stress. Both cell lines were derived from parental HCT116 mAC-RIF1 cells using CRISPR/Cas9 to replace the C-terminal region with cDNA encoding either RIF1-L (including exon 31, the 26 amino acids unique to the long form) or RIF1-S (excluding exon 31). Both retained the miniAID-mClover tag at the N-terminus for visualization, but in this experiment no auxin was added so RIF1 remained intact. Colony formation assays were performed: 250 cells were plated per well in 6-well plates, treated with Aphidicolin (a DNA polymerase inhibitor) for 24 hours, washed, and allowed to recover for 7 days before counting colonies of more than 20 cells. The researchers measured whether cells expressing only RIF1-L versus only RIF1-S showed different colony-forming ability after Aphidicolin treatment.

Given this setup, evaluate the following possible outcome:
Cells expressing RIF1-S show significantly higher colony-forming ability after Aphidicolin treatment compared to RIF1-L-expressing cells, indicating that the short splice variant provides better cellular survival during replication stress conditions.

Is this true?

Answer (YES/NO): NO